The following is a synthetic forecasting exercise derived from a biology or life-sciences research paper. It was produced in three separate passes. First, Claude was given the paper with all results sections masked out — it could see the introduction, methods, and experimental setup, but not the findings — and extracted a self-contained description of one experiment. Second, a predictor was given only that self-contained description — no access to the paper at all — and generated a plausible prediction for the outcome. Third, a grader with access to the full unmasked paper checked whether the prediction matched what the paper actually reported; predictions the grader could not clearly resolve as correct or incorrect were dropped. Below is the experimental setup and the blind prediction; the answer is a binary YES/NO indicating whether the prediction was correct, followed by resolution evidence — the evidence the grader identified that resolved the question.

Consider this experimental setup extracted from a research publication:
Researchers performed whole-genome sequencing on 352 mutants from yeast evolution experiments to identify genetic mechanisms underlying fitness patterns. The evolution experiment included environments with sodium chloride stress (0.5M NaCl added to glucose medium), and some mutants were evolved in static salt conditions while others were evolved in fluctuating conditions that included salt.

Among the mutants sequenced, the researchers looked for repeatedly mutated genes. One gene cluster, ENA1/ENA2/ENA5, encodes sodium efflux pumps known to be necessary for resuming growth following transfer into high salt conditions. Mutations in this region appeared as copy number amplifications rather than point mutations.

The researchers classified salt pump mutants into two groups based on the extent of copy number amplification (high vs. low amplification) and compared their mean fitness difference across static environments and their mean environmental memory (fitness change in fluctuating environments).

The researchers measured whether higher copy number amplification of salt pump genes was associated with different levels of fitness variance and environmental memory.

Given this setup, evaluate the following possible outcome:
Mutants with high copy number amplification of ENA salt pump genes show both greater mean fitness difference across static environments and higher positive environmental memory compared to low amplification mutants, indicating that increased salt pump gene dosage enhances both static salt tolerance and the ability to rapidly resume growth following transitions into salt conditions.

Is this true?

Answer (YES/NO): NO